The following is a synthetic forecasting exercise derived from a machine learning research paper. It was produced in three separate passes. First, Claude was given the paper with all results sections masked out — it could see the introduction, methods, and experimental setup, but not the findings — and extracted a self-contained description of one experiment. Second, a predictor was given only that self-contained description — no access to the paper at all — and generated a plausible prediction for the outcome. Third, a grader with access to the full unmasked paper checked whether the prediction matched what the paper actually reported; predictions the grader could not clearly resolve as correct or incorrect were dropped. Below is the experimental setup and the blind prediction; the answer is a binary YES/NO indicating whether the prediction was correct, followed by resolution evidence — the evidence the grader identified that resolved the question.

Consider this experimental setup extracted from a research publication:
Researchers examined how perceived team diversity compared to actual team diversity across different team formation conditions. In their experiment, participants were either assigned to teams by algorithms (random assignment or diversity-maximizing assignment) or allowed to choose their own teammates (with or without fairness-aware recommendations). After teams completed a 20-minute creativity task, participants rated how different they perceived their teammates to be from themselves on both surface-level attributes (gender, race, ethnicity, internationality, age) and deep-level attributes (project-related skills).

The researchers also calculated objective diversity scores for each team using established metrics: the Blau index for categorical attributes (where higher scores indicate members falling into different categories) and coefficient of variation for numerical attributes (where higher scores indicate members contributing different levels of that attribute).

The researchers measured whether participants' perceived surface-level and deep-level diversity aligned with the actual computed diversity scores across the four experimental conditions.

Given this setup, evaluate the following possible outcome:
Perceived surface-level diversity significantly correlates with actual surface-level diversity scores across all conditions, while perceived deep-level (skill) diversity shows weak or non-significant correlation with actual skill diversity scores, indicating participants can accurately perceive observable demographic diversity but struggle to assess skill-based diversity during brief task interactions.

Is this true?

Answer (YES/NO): NO